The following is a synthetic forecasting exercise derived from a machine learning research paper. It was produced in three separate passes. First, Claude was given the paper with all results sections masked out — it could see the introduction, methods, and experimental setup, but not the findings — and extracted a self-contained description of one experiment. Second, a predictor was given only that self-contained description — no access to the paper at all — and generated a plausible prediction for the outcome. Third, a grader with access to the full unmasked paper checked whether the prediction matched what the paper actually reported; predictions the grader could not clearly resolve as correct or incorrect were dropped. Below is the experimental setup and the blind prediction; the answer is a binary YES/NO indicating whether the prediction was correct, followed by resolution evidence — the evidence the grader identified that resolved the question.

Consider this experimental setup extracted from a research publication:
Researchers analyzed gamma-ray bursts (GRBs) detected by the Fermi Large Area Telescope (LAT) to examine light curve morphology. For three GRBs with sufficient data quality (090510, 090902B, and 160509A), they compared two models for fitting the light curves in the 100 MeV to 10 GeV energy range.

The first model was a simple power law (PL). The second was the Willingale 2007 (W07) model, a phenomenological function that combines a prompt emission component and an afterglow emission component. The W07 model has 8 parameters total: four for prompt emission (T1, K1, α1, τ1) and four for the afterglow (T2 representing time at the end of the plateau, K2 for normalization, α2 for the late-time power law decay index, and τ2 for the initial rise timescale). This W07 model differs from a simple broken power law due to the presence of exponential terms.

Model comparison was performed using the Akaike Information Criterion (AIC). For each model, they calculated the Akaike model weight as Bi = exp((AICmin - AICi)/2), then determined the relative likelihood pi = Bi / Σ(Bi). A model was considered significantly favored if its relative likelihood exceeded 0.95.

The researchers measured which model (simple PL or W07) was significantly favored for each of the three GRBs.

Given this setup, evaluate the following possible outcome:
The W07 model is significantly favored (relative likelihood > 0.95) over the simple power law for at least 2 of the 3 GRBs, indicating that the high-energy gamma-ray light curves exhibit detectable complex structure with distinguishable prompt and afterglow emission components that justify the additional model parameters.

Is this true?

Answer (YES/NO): YES